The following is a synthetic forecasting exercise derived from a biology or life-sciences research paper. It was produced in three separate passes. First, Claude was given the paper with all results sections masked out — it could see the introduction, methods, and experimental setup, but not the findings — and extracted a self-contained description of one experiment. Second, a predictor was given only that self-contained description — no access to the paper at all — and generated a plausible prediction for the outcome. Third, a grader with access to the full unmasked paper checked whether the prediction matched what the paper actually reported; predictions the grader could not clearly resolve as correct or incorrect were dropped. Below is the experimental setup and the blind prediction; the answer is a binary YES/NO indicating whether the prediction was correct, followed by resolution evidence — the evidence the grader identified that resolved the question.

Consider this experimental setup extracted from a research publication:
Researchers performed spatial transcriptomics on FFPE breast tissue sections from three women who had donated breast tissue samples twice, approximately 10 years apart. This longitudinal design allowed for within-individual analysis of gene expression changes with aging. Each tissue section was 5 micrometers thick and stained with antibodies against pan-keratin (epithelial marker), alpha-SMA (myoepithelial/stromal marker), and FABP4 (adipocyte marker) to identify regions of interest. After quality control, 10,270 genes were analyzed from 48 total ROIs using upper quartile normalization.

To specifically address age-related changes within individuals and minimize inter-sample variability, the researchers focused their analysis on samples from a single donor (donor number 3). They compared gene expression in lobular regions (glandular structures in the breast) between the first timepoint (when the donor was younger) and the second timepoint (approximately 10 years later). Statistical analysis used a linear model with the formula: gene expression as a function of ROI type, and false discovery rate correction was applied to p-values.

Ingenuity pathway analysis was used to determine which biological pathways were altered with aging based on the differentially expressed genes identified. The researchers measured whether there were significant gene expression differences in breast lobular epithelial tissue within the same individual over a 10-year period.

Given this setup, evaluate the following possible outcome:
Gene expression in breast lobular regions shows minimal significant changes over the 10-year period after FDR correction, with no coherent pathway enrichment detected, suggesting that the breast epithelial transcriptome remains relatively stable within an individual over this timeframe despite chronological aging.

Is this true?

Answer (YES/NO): NO